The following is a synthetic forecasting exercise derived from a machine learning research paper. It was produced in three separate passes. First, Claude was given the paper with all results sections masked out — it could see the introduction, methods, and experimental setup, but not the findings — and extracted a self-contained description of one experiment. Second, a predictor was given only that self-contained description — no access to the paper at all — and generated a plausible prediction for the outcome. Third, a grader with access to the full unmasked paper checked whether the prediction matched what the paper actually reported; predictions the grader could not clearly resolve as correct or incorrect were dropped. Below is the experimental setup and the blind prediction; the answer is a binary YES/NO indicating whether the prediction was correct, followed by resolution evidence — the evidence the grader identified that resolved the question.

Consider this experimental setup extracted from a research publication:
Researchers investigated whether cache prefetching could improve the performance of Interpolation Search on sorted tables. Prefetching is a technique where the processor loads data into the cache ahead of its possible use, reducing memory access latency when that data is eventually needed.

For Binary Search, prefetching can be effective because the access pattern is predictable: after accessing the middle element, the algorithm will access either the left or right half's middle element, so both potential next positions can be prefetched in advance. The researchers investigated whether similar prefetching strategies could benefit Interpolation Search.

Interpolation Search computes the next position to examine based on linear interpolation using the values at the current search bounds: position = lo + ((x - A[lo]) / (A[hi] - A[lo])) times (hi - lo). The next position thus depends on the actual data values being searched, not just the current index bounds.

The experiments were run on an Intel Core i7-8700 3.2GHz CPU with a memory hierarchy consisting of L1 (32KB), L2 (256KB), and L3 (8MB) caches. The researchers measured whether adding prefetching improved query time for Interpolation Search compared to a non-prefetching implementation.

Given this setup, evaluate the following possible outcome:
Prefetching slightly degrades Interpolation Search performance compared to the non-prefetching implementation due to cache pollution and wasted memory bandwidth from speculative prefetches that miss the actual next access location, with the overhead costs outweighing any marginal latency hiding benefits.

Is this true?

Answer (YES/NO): NO